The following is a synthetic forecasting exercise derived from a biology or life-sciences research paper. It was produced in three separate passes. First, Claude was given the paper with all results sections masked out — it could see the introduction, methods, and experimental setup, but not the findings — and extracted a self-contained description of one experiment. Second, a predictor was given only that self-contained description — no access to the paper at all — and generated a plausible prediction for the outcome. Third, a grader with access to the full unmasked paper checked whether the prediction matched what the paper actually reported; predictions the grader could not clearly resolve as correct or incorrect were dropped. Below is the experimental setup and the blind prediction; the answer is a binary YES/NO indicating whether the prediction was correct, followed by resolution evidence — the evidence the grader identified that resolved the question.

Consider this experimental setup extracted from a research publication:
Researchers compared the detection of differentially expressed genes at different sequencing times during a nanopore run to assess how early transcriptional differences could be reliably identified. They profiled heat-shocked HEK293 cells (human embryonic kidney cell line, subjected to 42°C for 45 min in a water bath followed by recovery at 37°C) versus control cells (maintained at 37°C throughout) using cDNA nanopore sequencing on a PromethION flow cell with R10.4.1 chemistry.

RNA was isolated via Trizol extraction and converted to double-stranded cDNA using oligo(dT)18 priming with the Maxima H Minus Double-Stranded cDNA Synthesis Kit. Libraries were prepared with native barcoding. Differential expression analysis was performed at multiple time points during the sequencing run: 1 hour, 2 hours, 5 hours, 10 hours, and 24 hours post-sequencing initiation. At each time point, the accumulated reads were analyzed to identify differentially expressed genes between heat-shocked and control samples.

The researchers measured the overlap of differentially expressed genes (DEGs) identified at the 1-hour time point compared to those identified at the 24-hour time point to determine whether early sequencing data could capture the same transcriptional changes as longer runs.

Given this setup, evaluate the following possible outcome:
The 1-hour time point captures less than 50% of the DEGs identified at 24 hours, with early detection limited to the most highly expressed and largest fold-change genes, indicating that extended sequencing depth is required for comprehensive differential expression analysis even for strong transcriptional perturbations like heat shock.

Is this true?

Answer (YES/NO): YES